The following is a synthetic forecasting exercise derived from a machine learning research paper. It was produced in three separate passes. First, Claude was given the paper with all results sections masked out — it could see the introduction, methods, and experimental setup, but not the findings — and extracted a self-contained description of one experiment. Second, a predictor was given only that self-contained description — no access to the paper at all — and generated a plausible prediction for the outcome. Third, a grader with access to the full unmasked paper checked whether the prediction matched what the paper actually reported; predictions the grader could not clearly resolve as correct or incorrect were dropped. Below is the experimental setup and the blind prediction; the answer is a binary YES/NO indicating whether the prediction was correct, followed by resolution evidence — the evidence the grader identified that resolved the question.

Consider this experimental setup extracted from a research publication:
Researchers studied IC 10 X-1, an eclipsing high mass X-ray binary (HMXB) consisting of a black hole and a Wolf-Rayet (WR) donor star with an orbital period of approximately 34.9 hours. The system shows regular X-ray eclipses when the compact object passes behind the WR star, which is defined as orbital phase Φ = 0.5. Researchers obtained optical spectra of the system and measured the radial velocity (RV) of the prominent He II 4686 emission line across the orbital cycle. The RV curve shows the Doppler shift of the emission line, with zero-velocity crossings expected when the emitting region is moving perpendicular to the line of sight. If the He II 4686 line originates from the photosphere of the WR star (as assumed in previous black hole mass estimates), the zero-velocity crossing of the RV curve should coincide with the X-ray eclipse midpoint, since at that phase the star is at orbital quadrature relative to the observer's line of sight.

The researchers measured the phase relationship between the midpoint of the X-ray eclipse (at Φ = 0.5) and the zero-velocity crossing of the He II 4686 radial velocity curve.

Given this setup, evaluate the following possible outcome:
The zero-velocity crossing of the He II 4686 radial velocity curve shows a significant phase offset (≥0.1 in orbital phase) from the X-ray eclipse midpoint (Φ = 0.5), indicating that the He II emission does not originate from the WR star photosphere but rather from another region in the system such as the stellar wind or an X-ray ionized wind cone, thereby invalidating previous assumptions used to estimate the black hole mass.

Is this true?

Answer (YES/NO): YES